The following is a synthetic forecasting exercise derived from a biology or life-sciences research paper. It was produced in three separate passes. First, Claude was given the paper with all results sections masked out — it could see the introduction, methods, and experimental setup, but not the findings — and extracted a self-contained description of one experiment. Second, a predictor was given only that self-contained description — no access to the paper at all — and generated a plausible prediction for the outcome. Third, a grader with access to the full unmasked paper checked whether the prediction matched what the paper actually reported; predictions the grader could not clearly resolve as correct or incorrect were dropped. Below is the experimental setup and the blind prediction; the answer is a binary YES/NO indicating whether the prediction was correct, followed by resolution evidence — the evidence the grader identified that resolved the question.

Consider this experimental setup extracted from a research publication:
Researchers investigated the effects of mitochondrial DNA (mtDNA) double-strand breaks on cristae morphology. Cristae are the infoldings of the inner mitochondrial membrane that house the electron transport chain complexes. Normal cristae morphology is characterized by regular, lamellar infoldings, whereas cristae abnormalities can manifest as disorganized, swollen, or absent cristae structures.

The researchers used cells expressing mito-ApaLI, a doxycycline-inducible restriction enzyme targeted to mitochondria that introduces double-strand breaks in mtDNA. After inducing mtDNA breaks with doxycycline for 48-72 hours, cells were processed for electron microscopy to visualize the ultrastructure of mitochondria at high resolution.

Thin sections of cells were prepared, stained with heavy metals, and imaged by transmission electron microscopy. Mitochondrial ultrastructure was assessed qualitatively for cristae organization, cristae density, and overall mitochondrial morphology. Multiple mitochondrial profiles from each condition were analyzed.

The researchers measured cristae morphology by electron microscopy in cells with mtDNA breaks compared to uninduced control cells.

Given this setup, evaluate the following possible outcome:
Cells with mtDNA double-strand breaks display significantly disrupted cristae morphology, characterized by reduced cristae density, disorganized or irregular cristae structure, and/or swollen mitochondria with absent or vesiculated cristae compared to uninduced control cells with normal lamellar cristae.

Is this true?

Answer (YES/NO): YES